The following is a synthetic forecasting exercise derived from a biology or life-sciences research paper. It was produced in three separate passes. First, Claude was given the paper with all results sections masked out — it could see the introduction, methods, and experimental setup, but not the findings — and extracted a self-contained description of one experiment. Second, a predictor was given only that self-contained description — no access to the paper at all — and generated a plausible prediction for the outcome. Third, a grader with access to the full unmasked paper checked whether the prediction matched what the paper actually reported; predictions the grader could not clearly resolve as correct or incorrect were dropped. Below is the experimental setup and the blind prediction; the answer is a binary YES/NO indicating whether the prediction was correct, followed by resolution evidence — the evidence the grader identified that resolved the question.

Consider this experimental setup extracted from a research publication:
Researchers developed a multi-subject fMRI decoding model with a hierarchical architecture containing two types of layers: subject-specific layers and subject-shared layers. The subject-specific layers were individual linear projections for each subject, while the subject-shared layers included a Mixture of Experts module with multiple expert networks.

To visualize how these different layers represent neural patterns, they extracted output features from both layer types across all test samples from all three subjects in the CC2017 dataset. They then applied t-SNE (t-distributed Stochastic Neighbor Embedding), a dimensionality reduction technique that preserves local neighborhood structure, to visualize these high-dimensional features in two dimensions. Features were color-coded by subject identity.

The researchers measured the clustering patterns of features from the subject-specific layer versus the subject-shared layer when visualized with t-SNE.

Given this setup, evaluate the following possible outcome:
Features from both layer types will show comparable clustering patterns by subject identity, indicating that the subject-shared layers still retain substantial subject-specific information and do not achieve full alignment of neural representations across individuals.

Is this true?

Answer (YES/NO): NO